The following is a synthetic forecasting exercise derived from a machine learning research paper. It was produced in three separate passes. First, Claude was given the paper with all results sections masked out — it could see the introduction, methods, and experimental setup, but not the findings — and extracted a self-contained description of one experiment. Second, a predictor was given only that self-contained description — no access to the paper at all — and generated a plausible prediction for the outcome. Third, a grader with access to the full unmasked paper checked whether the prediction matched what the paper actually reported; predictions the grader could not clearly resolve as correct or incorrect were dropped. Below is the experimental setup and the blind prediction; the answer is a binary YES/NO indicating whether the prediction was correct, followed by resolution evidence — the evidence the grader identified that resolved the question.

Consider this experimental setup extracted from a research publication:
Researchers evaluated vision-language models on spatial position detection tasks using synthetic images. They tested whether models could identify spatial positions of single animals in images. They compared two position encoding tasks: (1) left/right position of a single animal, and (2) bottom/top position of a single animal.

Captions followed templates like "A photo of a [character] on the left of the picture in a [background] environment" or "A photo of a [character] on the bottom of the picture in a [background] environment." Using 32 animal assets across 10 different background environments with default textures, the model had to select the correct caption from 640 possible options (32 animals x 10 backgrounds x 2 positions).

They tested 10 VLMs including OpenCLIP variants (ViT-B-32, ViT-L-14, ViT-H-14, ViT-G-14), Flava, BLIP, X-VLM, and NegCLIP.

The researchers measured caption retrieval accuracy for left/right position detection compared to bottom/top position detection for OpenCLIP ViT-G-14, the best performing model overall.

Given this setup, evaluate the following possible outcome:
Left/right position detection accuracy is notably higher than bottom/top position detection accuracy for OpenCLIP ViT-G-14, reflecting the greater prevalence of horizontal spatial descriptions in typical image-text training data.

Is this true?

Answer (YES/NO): YES